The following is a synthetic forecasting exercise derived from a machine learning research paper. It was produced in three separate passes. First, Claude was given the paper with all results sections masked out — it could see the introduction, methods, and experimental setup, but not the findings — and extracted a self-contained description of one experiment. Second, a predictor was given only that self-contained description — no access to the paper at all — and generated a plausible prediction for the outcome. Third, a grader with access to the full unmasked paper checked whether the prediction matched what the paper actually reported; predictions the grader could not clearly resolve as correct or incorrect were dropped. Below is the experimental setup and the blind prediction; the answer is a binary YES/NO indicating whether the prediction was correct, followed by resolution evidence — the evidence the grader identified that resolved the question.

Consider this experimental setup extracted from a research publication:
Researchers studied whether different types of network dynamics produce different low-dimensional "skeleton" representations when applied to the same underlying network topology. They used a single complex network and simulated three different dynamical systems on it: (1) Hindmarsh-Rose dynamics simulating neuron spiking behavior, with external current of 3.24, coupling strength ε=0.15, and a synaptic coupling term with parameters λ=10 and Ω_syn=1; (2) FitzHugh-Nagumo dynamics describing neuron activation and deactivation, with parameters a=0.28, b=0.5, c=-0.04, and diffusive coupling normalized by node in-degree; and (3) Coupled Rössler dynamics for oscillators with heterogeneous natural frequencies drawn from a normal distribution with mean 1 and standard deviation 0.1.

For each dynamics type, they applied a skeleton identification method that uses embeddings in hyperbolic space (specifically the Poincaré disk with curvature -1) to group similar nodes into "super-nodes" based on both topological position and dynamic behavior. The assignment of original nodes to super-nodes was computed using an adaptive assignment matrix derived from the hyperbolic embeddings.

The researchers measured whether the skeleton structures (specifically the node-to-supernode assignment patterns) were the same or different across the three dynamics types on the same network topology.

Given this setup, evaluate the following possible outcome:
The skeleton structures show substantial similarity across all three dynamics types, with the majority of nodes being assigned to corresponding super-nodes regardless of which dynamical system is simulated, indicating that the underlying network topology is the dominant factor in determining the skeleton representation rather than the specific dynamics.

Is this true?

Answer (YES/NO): NO